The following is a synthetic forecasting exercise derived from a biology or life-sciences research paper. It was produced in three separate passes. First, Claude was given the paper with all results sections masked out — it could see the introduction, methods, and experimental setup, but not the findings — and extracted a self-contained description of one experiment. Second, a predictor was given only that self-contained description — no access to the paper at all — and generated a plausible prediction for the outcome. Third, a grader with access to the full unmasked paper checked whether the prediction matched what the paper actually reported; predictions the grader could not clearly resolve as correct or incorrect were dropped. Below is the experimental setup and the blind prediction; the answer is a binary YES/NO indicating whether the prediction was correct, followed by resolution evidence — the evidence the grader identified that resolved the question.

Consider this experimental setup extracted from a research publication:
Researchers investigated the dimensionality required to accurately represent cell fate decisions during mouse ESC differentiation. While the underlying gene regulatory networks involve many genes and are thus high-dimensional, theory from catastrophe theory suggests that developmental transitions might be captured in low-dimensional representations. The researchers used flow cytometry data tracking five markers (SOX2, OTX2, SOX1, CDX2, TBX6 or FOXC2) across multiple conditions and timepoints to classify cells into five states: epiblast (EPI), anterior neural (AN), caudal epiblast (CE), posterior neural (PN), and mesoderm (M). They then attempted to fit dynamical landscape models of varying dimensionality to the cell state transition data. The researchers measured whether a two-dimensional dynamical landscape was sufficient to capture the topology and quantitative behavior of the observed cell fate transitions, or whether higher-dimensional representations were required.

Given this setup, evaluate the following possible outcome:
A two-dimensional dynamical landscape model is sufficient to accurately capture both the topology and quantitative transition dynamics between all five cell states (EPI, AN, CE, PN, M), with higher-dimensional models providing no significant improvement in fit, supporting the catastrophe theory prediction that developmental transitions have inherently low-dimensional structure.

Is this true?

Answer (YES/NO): NO